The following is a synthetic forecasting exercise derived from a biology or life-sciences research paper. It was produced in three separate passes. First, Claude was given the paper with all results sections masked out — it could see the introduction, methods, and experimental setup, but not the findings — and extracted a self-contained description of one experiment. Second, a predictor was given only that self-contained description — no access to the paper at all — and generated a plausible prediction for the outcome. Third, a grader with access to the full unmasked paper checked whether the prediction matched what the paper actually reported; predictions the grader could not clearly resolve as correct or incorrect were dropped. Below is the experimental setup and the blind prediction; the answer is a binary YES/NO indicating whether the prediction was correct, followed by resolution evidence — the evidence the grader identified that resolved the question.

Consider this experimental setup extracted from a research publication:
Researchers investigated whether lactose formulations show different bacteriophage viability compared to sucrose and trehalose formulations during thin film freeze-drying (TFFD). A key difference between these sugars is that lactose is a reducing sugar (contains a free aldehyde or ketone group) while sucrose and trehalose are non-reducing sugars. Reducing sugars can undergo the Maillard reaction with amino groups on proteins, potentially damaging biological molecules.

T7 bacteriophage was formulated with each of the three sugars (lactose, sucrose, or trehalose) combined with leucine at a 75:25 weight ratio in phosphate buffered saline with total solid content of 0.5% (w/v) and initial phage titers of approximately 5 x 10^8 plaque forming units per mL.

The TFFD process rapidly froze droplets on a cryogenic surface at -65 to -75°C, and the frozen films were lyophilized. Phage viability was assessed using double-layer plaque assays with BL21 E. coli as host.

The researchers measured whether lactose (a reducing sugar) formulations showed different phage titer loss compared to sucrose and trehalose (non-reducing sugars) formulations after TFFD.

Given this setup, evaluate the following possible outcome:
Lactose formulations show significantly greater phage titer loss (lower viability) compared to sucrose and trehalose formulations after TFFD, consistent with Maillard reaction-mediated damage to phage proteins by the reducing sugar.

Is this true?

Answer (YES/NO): YES